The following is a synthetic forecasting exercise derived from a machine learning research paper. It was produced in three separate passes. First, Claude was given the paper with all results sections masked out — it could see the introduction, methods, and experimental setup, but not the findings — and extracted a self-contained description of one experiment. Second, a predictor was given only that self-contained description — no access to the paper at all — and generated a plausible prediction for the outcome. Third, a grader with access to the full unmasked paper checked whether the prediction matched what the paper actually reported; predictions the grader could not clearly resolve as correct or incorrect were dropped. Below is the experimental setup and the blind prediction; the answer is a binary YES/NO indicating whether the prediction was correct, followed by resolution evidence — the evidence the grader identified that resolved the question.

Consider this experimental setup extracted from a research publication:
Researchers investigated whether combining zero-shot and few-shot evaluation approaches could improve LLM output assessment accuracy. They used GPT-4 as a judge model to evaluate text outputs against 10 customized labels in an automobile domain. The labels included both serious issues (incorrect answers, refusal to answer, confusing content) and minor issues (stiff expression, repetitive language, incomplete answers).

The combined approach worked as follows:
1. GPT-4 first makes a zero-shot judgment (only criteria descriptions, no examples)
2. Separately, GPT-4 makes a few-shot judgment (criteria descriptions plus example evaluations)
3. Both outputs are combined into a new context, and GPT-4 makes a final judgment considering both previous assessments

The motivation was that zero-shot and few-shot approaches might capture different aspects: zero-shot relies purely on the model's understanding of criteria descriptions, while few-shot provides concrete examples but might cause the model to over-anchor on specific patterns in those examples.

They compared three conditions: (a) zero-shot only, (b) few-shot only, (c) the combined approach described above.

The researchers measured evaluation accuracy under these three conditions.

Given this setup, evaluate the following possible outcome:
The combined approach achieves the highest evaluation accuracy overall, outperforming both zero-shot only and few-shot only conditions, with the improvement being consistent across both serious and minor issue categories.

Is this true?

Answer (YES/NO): NO